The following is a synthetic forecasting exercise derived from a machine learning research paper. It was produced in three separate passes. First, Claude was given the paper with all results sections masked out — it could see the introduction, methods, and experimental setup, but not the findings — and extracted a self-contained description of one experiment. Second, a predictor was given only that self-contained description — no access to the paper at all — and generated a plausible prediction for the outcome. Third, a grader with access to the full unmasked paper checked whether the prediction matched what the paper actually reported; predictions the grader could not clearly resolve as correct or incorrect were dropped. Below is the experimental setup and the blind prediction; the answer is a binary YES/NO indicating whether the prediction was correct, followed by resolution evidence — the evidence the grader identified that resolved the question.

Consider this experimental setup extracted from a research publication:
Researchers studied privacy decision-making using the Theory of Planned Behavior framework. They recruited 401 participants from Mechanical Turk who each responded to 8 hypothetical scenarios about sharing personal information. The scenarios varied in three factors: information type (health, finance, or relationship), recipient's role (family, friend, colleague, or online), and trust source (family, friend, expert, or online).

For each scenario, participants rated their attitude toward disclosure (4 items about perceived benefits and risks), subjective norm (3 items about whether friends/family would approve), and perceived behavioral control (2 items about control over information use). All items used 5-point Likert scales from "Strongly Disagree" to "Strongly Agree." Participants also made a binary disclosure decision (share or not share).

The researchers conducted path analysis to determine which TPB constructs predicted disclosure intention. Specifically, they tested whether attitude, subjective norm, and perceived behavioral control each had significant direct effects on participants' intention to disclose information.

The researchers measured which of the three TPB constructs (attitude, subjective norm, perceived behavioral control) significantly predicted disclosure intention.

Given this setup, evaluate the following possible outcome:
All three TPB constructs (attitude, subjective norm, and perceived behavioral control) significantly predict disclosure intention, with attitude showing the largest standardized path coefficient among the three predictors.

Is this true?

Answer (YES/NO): YES